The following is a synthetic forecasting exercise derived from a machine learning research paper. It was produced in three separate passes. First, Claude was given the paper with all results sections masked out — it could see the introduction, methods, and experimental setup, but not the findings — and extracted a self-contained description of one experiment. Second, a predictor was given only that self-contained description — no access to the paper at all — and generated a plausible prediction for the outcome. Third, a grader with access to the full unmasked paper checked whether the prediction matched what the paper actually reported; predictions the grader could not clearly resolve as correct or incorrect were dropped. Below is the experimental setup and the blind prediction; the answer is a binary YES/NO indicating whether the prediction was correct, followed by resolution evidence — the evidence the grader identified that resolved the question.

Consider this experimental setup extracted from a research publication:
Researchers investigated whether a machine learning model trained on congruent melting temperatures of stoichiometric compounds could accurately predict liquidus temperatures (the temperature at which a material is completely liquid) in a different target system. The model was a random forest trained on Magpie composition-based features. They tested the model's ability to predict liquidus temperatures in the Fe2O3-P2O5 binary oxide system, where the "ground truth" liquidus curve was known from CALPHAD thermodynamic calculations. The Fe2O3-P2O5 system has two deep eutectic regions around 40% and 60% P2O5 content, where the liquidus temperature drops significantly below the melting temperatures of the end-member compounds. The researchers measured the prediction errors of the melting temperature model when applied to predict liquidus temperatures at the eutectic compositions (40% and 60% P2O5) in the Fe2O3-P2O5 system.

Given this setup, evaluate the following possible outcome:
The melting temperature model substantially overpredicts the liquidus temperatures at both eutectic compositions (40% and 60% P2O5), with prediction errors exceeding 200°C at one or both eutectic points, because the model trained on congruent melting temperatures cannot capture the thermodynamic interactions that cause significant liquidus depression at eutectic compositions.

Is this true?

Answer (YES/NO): YES